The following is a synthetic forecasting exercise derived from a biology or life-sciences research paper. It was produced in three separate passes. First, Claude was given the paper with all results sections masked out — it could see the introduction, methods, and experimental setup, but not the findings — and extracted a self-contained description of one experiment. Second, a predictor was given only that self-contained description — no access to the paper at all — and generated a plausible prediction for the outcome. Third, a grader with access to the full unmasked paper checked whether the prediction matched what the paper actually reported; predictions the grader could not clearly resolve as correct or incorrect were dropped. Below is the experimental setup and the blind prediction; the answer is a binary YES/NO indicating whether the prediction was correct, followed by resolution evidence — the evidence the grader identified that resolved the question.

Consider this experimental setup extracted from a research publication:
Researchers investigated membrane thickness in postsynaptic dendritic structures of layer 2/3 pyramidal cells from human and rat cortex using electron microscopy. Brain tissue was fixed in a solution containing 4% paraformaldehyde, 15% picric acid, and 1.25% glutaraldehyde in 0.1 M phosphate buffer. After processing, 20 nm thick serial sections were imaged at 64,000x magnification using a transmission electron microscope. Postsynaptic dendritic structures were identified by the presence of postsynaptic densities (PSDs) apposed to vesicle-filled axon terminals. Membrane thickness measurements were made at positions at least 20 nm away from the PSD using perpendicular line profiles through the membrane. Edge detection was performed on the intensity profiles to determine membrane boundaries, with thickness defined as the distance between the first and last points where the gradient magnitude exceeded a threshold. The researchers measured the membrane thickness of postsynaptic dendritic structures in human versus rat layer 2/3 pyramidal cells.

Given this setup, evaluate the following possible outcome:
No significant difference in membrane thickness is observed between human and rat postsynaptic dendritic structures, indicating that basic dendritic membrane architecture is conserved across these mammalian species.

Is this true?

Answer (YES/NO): YES